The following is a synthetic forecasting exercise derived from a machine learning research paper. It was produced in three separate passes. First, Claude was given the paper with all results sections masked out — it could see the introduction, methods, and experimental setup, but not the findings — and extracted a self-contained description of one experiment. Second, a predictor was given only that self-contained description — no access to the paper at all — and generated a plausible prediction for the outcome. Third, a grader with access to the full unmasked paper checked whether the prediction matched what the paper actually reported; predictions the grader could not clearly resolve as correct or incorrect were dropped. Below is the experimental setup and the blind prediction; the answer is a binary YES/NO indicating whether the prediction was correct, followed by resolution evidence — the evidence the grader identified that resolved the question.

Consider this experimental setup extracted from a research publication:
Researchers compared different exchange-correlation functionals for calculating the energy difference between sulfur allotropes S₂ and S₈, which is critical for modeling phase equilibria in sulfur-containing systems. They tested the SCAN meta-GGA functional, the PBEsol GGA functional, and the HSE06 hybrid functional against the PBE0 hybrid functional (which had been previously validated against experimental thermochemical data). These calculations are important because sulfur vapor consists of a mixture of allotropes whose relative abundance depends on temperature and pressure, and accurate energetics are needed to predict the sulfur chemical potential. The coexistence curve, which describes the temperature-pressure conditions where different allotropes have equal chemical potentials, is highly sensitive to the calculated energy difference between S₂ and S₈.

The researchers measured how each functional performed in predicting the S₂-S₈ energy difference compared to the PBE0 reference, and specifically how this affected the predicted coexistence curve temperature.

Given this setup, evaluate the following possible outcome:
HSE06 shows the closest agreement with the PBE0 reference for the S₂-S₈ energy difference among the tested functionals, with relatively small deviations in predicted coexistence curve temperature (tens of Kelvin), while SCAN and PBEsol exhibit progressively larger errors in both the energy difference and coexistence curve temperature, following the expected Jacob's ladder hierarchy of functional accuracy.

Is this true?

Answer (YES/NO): NO